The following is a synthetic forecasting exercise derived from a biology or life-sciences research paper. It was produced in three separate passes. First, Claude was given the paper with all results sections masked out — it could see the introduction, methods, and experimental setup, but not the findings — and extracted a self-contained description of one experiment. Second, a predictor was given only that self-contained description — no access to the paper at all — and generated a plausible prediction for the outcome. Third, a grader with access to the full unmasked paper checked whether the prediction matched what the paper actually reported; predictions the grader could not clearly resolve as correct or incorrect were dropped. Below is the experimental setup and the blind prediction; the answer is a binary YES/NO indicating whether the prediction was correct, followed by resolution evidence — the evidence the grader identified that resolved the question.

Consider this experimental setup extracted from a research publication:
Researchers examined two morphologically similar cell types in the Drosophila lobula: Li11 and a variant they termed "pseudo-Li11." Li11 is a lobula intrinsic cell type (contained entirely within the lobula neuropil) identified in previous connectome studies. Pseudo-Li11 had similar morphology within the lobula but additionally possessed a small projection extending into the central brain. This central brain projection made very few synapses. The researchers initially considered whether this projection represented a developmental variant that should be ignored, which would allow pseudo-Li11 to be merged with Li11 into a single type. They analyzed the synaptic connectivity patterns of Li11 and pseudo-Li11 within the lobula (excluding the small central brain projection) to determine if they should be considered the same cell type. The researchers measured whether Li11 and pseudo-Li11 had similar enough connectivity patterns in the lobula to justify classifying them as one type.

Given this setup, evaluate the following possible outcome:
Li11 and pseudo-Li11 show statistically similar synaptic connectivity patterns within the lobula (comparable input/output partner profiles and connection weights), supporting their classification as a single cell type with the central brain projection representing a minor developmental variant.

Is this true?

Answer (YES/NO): NO